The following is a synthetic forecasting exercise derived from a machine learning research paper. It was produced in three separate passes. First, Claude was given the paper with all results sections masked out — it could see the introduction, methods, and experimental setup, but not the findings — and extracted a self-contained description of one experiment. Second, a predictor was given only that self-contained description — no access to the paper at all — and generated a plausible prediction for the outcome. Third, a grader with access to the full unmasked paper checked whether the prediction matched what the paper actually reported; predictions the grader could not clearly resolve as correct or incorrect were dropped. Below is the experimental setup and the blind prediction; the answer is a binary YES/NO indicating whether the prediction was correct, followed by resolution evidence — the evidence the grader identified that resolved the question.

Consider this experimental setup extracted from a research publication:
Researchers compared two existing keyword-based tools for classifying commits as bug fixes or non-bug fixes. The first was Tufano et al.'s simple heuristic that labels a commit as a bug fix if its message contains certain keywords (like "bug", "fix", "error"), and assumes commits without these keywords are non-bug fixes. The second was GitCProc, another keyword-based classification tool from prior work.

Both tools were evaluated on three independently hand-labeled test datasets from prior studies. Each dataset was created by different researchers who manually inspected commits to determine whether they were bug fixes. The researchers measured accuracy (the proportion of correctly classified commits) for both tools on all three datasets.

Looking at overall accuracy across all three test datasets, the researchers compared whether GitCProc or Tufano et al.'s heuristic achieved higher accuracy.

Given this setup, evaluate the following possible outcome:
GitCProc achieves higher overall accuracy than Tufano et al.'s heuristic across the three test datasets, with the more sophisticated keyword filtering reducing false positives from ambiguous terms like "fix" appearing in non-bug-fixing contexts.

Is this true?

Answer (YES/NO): YES